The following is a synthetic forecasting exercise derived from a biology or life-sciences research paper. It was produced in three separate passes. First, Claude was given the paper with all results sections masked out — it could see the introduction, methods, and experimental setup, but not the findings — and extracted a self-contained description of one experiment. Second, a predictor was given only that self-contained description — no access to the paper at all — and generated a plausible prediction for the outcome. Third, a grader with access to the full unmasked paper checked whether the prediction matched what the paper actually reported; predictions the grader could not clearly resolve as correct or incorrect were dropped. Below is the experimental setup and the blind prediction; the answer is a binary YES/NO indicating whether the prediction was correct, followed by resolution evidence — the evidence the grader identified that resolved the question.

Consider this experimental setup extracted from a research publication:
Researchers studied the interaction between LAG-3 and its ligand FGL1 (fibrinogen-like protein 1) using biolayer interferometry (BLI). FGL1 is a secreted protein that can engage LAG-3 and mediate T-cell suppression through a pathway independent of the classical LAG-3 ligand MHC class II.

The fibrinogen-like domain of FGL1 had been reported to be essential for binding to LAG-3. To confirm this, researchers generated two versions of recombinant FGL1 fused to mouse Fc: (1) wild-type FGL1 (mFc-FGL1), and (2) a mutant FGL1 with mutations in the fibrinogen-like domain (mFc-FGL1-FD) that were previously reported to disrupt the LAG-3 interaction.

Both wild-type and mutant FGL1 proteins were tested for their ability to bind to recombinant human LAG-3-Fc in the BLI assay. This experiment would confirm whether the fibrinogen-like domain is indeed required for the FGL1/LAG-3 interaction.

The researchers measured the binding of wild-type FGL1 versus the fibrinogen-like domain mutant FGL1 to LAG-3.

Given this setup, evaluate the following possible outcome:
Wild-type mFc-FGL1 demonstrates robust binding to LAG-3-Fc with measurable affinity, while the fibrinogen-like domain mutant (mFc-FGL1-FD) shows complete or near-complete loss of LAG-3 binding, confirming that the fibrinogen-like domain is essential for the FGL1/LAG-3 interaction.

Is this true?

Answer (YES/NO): NO